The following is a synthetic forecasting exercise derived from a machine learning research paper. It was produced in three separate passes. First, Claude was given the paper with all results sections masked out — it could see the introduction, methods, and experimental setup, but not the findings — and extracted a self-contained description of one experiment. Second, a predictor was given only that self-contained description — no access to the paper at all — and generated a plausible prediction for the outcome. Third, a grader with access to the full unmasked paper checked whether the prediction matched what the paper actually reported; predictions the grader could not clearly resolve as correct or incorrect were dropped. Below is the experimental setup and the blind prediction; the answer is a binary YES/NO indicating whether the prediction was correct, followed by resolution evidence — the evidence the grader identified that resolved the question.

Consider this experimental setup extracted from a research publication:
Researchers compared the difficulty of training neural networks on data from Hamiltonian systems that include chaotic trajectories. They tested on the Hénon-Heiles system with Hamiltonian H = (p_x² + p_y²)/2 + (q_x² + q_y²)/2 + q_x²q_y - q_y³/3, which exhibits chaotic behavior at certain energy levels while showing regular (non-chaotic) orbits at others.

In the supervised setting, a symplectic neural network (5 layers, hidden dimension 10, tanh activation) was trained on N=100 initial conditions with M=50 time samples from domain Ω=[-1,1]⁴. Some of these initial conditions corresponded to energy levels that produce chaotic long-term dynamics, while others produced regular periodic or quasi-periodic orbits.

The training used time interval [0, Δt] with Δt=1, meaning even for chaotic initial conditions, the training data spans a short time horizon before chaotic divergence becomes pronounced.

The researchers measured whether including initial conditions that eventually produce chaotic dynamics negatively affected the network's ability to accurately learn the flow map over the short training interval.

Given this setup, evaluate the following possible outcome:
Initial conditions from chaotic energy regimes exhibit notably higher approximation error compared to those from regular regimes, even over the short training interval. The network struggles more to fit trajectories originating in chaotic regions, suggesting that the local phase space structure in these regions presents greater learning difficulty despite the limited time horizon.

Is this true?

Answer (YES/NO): NO